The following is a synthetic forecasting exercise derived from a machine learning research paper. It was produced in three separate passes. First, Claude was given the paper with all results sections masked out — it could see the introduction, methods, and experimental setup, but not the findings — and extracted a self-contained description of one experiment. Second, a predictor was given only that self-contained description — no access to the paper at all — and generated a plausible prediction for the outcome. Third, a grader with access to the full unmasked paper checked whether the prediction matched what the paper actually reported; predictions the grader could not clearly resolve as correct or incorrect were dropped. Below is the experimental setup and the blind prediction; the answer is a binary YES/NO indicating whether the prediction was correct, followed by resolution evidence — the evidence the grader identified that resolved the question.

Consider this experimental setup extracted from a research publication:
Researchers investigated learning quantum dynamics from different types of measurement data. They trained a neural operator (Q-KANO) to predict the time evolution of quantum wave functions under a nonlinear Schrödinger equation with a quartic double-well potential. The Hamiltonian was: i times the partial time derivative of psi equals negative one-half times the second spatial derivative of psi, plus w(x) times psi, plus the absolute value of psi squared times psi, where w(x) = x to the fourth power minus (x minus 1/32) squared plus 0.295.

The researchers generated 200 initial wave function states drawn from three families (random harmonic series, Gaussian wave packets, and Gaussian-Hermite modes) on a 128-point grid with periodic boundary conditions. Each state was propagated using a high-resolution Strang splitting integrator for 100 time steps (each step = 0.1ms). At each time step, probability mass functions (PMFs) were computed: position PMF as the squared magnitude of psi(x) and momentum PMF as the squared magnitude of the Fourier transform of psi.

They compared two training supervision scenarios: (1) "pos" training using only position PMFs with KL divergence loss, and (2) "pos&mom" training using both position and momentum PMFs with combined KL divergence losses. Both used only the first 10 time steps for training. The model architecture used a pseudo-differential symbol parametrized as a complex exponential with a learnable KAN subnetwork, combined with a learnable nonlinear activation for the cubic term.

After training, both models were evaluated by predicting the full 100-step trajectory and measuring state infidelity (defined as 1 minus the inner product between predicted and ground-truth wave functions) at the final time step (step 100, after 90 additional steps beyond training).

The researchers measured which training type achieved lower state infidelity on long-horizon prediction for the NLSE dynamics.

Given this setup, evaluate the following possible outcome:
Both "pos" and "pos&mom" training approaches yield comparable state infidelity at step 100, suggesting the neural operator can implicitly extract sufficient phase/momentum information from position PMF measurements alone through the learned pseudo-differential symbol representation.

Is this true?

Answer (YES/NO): NO